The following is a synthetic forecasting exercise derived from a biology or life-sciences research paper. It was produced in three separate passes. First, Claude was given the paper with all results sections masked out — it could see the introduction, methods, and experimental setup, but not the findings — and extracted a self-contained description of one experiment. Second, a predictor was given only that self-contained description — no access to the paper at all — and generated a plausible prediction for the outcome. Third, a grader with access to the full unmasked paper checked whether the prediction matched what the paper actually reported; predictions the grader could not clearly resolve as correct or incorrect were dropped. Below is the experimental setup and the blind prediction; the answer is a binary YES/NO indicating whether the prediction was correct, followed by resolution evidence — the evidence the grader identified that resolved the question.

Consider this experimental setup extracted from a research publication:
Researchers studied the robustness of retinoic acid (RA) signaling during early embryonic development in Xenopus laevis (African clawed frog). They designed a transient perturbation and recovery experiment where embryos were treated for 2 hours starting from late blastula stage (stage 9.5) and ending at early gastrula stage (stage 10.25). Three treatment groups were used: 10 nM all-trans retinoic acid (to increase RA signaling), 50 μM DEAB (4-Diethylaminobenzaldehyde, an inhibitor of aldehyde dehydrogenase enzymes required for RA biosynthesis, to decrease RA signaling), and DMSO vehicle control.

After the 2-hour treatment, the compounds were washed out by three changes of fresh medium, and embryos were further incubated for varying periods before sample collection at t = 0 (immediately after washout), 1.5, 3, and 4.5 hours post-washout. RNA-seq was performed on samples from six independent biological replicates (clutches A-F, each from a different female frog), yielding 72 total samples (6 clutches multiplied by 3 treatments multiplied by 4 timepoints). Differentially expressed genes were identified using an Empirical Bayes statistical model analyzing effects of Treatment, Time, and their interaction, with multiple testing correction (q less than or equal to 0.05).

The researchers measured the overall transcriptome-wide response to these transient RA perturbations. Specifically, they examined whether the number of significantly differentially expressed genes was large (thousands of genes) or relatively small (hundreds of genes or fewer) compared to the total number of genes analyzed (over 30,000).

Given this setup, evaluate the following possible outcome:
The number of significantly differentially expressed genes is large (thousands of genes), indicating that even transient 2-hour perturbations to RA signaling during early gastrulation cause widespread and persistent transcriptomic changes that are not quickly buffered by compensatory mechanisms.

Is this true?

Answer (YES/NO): NO